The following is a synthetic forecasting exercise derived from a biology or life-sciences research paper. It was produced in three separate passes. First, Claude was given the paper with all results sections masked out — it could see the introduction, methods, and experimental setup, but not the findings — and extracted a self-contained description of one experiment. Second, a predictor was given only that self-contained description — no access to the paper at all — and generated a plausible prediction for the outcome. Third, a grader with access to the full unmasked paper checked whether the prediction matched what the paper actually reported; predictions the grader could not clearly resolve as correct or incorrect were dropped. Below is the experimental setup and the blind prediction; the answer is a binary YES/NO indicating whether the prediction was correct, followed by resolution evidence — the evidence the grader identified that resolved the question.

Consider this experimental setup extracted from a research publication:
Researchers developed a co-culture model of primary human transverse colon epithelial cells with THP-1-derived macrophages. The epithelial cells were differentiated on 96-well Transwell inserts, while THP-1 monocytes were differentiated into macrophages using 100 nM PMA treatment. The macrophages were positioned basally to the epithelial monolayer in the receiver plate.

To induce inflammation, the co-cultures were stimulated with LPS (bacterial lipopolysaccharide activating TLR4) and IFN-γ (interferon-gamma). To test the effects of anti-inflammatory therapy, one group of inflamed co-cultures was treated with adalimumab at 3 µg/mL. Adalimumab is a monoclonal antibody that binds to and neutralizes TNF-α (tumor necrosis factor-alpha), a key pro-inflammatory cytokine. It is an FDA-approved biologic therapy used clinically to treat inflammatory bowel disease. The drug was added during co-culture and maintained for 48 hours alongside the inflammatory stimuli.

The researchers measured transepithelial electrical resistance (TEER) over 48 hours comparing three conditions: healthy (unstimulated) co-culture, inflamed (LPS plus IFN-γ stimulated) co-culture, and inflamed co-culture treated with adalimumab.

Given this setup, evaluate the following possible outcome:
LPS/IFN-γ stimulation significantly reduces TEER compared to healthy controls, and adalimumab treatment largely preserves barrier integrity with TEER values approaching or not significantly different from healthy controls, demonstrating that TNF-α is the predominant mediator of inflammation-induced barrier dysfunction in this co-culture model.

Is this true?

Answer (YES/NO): YES